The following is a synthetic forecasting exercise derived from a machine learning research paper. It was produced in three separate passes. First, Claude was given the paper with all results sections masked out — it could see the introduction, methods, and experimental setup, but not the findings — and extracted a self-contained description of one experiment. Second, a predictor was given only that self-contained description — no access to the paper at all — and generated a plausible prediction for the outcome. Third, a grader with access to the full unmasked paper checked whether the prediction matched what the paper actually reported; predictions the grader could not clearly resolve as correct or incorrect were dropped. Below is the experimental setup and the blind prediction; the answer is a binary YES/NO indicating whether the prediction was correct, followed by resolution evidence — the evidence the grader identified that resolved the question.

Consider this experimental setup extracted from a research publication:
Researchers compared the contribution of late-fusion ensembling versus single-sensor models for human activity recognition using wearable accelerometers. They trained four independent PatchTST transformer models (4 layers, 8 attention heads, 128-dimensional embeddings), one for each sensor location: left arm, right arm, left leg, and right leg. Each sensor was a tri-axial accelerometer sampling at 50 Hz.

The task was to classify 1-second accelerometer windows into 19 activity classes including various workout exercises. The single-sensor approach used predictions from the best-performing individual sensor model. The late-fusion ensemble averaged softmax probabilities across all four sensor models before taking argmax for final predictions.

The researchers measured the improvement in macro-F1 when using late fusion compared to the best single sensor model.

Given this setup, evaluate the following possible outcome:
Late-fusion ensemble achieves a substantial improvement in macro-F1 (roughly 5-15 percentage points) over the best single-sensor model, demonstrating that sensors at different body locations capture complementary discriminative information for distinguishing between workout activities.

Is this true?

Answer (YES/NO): NO